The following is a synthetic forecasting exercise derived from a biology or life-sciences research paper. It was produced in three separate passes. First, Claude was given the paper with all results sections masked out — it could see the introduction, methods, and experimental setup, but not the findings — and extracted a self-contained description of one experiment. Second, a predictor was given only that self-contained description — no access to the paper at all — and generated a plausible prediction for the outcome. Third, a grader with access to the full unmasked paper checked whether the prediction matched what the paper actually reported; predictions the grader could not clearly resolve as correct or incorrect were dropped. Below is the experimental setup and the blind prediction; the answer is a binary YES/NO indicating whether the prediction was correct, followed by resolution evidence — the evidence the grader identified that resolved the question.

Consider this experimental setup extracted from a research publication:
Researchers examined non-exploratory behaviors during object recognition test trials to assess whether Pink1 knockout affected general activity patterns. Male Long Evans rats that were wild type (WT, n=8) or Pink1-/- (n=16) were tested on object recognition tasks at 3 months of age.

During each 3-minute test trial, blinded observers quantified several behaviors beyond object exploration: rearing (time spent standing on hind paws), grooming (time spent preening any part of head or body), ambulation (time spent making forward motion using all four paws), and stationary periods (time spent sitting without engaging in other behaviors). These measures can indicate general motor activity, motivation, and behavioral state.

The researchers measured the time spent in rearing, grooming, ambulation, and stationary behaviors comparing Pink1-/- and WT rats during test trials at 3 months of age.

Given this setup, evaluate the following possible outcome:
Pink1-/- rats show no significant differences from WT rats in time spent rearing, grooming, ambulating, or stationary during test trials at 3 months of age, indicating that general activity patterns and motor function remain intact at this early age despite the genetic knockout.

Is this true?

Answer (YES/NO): NO